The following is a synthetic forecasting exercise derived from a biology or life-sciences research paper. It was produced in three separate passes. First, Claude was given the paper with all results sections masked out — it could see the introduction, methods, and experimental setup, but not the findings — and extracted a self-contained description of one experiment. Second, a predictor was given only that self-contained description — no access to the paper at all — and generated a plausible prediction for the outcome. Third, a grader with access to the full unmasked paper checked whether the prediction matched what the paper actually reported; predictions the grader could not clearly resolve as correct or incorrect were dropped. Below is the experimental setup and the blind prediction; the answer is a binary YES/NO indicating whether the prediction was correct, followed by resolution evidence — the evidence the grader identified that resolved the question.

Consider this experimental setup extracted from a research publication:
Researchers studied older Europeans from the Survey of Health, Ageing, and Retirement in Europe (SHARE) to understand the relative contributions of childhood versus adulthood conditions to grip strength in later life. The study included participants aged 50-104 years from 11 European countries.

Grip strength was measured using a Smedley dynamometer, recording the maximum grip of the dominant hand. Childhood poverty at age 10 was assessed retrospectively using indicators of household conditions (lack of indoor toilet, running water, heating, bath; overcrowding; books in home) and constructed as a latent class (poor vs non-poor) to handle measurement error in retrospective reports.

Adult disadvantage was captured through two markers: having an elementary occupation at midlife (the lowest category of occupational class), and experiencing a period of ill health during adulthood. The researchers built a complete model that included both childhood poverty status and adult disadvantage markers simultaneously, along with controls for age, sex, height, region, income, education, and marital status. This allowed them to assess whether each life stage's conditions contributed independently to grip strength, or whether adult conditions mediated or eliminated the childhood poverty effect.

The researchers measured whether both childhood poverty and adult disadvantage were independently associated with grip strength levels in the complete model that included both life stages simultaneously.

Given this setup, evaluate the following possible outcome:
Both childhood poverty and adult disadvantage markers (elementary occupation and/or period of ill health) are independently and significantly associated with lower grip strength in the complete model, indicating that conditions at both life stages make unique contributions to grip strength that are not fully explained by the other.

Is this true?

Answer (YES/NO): YES